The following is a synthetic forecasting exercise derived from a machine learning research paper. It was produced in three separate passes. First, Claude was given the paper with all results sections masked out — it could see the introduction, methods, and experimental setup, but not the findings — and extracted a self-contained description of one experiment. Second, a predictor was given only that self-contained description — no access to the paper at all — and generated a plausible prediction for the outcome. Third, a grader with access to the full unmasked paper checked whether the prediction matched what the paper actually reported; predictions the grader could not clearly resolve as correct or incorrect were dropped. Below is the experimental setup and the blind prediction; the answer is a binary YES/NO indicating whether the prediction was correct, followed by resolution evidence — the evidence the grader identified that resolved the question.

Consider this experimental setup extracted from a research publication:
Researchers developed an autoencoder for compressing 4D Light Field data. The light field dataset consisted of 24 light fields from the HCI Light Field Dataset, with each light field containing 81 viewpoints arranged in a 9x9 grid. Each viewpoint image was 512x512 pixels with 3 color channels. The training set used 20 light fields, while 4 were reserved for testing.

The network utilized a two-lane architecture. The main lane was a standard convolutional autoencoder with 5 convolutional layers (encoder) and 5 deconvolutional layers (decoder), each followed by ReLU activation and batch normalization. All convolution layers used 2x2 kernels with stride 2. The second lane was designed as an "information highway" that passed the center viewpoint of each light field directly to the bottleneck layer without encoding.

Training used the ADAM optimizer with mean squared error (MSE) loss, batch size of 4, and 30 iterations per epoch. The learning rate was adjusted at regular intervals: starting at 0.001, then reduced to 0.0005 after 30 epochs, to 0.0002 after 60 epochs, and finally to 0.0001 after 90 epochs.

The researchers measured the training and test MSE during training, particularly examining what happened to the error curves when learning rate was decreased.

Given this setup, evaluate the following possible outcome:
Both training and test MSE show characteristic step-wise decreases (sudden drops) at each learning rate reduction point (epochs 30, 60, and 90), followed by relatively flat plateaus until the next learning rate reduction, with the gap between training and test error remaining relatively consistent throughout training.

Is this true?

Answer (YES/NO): NO